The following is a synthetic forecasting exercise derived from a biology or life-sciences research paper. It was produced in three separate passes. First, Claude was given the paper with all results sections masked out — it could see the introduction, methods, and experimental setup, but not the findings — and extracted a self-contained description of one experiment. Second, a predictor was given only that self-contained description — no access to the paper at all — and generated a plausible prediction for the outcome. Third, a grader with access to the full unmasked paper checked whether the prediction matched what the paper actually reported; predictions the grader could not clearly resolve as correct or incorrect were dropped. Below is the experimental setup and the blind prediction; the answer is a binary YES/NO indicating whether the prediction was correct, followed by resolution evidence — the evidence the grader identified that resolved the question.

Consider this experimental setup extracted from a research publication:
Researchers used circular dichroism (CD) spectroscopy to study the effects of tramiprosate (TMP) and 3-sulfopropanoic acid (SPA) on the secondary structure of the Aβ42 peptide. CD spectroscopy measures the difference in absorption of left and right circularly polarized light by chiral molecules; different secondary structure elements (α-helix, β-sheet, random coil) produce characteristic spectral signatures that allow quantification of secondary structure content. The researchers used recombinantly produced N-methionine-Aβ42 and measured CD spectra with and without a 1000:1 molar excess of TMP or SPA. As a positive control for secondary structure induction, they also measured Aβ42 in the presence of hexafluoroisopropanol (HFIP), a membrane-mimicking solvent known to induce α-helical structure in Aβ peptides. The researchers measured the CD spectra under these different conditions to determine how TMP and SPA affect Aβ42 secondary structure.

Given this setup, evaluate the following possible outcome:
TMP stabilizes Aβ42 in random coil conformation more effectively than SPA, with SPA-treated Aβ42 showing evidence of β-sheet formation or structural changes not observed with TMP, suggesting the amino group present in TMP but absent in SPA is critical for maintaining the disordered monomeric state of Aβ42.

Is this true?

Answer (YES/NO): NO